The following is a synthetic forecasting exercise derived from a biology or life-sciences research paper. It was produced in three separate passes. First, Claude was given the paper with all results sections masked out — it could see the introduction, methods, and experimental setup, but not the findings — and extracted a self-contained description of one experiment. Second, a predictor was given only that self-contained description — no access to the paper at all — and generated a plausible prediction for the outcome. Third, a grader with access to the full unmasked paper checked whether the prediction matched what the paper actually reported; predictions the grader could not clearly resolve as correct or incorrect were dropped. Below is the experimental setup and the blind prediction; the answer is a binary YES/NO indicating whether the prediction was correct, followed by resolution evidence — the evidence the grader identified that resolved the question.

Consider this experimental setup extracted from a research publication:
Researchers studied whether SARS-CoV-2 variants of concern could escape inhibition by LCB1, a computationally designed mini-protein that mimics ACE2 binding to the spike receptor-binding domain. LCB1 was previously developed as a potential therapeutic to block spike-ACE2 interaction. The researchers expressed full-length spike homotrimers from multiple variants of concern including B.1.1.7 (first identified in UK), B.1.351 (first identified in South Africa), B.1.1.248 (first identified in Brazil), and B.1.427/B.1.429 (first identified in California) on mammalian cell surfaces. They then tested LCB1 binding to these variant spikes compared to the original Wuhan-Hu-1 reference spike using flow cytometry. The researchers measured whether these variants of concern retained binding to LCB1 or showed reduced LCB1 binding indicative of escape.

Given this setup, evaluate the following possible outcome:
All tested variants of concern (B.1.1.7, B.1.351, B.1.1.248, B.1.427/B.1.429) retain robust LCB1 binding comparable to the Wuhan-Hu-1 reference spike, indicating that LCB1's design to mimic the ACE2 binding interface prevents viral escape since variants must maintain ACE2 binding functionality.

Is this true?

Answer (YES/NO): NO